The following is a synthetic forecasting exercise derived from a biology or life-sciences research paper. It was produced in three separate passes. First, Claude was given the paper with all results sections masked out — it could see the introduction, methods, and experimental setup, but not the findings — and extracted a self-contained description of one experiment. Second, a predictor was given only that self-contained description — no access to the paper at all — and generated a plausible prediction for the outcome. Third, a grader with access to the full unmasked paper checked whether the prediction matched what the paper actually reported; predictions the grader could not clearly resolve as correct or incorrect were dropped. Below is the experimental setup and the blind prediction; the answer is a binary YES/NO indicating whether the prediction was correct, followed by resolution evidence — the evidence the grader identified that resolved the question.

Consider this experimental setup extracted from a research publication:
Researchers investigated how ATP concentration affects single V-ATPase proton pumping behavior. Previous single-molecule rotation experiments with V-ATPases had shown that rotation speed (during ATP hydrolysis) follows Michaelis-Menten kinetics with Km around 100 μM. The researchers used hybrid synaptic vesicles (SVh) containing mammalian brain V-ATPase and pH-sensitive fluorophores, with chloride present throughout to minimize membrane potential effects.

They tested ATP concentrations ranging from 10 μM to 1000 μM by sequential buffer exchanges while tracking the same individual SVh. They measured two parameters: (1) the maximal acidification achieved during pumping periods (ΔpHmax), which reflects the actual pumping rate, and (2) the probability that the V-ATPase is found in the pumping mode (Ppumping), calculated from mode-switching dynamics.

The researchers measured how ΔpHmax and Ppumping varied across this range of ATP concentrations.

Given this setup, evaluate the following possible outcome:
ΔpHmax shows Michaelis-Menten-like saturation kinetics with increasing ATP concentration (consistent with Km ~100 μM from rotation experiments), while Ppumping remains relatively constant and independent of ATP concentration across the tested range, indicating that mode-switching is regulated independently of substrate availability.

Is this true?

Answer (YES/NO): NO